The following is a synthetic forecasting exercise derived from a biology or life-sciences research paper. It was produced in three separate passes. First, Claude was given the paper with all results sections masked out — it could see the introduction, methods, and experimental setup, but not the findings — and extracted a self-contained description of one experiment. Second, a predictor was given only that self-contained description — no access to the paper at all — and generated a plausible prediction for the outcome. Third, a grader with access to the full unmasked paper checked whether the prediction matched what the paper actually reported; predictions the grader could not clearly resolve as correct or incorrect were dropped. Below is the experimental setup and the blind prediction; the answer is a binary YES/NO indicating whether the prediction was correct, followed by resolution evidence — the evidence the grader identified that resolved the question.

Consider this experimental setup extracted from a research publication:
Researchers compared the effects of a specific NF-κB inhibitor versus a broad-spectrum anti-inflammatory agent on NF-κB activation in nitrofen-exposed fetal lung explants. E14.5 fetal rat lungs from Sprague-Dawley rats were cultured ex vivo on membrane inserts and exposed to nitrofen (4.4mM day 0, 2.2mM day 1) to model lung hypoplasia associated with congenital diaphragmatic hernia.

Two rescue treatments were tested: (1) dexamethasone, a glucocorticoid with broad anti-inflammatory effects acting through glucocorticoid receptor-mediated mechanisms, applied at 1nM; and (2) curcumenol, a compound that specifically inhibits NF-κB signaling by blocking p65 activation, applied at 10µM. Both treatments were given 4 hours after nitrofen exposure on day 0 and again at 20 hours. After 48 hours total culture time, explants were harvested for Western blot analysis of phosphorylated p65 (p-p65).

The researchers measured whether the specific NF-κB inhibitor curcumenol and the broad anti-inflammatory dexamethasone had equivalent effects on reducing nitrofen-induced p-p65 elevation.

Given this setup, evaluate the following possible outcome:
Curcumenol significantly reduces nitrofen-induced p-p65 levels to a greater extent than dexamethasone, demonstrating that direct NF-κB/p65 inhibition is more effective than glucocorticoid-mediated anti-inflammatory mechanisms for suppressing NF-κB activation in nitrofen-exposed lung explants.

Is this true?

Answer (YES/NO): NO